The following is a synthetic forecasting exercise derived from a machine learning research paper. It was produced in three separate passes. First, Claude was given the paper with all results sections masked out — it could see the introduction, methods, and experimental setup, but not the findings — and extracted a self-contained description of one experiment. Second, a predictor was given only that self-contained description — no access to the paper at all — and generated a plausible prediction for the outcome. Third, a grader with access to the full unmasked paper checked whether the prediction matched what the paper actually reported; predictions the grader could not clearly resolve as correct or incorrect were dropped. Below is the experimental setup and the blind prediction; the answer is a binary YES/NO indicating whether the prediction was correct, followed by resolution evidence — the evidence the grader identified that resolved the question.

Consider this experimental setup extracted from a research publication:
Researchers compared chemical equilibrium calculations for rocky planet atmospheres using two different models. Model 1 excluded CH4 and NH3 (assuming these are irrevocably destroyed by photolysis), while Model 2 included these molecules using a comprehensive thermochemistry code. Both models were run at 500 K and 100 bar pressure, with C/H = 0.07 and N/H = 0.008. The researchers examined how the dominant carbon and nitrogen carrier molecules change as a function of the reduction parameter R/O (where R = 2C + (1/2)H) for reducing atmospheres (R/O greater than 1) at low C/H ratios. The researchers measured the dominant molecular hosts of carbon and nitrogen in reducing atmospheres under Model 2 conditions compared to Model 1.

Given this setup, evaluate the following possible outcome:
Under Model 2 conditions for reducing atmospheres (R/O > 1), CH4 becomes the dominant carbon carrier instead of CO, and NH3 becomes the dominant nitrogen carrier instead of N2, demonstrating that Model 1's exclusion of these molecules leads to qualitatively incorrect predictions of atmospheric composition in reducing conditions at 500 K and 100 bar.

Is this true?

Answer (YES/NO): NO